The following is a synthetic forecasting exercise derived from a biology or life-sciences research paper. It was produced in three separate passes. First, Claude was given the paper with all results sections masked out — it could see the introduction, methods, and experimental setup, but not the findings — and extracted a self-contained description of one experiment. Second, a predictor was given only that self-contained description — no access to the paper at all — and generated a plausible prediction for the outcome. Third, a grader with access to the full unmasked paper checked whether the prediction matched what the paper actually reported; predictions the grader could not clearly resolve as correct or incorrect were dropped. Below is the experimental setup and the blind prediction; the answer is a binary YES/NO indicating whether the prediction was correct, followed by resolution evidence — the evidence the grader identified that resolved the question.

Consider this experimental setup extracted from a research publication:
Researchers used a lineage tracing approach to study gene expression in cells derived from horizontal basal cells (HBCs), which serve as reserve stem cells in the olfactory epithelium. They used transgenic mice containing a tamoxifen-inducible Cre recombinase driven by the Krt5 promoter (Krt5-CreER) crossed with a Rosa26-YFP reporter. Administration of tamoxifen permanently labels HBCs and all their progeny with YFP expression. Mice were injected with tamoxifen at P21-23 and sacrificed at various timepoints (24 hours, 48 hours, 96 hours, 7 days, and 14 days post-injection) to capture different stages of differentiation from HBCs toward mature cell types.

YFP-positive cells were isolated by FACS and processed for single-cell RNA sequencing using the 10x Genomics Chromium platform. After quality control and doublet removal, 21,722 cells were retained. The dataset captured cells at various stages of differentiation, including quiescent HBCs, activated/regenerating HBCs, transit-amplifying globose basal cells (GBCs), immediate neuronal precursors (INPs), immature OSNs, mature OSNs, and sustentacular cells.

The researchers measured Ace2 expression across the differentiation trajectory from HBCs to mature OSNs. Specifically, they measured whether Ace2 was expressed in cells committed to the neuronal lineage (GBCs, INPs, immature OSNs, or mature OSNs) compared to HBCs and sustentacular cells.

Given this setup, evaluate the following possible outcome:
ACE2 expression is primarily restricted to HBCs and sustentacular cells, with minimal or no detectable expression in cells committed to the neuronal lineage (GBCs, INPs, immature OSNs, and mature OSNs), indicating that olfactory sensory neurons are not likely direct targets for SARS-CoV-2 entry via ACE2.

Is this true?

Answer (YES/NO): YES